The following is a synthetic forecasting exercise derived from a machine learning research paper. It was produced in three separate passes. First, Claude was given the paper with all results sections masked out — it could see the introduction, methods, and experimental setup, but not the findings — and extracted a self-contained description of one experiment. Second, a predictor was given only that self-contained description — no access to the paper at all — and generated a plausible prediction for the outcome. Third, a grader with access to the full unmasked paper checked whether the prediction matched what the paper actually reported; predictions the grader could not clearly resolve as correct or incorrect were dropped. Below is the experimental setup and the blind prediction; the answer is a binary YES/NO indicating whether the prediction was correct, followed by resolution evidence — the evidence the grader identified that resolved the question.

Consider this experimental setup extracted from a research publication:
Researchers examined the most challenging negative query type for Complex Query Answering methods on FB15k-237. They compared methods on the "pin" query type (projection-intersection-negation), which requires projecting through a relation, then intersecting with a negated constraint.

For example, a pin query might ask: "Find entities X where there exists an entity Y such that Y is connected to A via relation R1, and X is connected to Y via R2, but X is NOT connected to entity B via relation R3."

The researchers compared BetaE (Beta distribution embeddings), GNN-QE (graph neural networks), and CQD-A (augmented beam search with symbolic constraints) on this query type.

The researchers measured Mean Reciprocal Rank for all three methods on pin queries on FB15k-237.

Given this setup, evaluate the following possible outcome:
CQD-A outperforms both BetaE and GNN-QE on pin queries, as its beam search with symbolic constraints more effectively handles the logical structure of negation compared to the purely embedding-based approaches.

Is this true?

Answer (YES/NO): YES